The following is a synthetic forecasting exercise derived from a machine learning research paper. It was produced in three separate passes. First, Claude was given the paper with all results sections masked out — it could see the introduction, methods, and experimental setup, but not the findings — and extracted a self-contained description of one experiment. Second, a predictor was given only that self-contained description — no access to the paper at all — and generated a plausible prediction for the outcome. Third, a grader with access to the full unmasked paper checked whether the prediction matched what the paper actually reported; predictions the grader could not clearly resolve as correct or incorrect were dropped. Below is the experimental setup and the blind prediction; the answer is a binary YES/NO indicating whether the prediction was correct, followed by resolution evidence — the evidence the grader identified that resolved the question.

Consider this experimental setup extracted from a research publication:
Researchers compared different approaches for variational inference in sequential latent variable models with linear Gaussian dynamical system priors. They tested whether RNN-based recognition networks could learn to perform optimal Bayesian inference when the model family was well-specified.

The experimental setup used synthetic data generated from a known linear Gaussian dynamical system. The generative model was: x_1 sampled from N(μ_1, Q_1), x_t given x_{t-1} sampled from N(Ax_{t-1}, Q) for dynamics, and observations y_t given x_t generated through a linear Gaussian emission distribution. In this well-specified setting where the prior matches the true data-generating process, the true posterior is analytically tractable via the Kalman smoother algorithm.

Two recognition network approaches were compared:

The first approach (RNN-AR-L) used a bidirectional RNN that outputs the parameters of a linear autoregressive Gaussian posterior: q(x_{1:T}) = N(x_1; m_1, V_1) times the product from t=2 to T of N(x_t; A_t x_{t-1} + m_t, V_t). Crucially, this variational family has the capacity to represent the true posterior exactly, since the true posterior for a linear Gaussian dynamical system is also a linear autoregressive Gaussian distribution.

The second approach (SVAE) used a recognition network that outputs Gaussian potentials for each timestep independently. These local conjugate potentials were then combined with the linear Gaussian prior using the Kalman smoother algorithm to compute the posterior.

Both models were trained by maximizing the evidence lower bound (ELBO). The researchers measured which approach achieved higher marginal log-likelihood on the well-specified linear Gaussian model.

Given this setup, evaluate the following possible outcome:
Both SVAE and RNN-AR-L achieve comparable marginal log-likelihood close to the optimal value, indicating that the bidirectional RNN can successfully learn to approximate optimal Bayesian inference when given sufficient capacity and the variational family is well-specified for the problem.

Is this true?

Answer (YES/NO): NO